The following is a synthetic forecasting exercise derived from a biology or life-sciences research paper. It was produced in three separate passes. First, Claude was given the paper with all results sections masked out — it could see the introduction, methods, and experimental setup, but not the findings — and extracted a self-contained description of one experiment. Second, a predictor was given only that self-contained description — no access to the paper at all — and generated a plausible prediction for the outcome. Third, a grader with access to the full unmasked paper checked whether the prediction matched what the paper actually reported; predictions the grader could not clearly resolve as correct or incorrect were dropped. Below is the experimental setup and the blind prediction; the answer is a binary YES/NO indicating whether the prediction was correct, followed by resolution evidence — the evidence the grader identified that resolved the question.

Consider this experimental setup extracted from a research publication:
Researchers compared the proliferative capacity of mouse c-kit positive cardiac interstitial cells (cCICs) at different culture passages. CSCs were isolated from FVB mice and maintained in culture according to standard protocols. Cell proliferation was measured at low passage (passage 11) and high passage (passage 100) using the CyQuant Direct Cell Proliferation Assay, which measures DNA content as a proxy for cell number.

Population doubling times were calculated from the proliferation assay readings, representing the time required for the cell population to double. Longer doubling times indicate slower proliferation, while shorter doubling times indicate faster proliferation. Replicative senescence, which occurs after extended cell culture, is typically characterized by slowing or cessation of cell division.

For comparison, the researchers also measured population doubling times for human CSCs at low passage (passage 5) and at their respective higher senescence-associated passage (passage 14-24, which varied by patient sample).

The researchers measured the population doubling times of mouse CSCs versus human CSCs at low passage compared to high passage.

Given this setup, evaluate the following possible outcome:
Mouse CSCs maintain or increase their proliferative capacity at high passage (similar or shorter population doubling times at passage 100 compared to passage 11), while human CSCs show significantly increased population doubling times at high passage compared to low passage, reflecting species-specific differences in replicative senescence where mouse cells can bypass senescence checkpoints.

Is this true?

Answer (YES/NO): YES